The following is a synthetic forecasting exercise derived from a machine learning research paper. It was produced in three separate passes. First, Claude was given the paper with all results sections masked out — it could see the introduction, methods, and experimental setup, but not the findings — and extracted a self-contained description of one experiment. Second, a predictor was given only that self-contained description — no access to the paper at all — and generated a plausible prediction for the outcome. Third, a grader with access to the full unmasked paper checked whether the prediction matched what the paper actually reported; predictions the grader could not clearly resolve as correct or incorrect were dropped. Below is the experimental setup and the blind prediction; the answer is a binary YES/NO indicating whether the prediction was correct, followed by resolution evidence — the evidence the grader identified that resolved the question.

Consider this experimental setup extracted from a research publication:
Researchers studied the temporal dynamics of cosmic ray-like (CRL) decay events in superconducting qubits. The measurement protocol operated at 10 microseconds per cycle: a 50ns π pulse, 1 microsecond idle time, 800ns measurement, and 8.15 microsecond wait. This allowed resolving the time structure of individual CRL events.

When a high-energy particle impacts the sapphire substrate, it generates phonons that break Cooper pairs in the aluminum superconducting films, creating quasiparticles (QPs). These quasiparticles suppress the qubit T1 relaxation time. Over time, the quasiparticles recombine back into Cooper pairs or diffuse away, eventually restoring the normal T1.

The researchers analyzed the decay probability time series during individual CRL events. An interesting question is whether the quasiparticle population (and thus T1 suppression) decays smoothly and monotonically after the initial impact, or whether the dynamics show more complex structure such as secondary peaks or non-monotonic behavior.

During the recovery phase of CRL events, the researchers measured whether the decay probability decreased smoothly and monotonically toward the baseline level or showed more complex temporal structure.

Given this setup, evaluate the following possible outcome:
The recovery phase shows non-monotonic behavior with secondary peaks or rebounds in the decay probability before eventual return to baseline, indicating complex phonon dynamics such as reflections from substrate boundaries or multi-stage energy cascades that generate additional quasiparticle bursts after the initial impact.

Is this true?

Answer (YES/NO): NO